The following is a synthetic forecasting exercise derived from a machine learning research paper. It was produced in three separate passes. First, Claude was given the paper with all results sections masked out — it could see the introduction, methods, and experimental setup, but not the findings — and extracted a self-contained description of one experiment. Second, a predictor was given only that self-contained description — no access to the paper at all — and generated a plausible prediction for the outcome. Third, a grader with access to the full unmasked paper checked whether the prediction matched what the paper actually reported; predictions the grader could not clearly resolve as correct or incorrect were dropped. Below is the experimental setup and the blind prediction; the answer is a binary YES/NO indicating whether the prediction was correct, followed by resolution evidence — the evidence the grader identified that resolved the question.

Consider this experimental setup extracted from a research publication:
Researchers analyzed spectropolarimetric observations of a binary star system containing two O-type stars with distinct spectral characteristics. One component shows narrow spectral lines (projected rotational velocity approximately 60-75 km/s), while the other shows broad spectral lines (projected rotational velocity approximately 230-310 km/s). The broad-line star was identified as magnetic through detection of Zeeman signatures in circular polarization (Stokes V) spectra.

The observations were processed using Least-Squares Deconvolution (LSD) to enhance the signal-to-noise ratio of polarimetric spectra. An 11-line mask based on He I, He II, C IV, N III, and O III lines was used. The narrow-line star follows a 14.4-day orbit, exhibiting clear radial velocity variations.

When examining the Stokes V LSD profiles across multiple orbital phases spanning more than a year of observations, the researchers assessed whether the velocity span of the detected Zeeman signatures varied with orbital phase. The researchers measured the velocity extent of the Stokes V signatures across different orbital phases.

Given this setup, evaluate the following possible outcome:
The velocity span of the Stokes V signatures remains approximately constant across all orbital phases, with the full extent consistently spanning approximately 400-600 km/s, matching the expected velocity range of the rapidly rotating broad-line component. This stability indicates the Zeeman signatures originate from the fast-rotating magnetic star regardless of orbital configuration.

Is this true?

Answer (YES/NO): NO